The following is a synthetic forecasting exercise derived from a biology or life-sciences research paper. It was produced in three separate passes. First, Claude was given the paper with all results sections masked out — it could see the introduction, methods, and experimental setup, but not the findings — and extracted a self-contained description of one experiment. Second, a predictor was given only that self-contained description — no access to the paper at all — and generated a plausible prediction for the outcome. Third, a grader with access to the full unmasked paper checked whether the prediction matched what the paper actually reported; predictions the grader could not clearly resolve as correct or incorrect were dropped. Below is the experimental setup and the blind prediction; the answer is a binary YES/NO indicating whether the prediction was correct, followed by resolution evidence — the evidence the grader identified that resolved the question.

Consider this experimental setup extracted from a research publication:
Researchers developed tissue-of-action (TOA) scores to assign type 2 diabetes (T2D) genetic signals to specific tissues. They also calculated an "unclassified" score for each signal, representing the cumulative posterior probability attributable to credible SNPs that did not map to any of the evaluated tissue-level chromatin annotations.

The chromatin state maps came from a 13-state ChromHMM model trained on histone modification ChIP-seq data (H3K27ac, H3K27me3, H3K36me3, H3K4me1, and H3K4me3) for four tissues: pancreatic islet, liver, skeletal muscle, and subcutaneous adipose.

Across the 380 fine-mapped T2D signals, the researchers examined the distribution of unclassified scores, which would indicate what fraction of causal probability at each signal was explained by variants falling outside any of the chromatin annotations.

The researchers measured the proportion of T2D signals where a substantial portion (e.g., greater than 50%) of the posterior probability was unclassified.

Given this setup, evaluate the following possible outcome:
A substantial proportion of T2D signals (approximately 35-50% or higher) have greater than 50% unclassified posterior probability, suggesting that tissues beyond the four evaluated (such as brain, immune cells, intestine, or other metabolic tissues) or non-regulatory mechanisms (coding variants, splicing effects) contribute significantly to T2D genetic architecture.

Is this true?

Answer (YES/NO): NO